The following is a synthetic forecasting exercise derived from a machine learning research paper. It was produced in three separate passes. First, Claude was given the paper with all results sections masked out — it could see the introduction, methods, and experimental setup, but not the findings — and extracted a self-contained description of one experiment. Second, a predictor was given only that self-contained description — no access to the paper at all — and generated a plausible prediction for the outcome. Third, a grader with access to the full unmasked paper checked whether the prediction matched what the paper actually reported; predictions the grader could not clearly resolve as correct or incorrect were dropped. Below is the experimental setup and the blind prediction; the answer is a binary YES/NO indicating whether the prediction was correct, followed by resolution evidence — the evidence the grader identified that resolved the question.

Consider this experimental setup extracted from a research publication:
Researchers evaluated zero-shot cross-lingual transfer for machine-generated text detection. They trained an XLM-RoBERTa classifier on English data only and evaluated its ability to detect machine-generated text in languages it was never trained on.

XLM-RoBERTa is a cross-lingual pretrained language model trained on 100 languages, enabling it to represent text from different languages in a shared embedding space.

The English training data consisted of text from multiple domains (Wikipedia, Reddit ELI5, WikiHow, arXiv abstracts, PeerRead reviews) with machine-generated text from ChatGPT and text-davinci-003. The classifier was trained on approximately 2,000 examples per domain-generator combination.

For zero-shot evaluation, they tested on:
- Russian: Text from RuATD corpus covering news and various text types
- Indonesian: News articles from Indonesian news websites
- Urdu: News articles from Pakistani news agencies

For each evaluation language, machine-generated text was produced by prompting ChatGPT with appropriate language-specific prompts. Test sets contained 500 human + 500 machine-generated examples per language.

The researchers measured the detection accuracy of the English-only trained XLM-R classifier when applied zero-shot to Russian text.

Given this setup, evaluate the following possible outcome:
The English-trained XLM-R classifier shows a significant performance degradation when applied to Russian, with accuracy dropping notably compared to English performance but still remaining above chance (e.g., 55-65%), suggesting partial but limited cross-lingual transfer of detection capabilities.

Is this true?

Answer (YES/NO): NO